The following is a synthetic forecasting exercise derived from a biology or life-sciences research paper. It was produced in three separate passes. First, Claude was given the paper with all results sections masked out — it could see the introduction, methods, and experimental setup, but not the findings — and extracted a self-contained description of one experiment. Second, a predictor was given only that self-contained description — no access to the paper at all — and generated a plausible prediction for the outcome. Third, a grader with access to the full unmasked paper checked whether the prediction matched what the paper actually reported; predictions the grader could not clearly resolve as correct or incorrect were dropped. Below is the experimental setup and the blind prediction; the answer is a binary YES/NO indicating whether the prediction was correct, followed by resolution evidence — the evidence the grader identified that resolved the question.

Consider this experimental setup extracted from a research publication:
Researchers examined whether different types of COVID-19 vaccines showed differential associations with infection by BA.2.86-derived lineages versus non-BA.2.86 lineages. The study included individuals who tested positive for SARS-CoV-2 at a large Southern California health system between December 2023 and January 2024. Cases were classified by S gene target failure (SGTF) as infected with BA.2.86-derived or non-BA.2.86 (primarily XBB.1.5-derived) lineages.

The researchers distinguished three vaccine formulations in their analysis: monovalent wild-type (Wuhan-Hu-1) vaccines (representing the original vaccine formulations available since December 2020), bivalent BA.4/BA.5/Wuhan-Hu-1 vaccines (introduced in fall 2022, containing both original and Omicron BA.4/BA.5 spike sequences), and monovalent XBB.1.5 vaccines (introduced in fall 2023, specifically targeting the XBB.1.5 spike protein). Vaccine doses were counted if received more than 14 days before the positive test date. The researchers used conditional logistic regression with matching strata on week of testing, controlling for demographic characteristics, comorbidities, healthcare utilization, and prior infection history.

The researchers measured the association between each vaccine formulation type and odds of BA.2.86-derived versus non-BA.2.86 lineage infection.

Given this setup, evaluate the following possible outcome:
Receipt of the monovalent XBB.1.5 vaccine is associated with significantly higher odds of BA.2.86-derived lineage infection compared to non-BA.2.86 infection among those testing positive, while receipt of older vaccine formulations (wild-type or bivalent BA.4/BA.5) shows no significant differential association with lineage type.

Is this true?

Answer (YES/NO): NO